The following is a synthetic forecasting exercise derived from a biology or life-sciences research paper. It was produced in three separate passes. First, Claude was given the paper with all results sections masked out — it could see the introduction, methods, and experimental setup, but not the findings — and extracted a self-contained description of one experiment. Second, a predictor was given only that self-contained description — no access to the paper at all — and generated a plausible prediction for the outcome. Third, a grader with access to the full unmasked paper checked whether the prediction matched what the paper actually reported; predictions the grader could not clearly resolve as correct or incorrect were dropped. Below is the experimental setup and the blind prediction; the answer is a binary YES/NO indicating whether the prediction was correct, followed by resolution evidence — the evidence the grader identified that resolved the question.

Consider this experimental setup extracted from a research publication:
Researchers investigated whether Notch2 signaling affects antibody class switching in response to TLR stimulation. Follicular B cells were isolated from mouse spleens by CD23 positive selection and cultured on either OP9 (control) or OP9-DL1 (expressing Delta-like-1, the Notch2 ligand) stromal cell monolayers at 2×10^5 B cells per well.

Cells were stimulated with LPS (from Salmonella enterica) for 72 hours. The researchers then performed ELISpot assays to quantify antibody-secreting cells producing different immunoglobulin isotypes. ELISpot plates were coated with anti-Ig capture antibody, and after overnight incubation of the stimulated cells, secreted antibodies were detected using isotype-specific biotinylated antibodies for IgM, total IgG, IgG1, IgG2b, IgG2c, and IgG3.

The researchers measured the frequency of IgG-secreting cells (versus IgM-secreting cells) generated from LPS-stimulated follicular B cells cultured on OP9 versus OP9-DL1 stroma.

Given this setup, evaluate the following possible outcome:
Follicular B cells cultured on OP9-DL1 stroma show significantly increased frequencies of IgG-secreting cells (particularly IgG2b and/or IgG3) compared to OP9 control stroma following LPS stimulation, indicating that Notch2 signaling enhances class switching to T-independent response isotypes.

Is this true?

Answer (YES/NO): YES